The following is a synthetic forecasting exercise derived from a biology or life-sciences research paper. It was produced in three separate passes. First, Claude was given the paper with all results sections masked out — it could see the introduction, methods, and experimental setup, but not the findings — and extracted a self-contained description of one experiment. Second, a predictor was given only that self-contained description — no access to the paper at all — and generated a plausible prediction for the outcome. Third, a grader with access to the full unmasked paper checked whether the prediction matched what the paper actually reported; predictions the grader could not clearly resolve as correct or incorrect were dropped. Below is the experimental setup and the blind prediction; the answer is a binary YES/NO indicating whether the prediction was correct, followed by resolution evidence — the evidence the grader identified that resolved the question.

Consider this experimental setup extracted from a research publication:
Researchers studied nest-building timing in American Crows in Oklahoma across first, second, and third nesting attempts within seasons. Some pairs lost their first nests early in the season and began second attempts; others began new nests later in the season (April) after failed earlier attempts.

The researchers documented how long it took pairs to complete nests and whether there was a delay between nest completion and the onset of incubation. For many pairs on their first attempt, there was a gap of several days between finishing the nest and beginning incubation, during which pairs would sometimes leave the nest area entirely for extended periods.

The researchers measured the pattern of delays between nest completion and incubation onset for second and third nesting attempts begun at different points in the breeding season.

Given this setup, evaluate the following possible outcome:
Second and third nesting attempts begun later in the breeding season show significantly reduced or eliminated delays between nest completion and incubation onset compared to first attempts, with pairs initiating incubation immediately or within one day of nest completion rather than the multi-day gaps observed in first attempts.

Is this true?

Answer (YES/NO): NO